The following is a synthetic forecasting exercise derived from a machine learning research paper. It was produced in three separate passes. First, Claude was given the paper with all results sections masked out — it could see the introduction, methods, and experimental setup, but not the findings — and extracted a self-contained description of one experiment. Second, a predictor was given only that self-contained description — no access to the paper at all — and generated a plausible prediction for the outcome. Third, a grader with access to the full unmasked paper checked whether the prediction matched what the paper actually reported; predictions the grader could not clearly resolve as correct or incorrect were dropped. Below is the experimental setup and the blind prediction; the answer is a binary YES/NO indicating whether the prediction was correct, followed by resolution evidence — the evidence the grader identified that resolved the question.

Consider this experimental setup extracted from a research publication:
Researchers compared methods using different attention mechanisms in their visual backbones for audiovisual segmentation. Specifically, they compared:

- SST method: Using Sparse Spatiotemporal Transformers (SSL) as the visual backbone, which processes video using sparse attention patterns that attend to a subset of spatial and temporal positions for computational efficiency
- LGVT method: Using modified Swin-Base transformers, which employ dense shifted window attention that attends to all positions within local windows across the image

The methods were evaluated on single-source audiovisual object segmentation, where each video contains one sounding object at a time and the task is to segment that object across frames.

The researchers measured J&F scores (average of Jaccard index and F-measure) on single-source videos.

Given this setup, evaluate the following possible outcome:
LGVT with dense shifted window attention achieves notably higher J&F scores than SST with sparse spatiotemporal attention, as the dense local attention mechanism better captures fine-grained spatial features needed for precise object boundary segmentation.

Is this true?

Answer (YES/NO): YES